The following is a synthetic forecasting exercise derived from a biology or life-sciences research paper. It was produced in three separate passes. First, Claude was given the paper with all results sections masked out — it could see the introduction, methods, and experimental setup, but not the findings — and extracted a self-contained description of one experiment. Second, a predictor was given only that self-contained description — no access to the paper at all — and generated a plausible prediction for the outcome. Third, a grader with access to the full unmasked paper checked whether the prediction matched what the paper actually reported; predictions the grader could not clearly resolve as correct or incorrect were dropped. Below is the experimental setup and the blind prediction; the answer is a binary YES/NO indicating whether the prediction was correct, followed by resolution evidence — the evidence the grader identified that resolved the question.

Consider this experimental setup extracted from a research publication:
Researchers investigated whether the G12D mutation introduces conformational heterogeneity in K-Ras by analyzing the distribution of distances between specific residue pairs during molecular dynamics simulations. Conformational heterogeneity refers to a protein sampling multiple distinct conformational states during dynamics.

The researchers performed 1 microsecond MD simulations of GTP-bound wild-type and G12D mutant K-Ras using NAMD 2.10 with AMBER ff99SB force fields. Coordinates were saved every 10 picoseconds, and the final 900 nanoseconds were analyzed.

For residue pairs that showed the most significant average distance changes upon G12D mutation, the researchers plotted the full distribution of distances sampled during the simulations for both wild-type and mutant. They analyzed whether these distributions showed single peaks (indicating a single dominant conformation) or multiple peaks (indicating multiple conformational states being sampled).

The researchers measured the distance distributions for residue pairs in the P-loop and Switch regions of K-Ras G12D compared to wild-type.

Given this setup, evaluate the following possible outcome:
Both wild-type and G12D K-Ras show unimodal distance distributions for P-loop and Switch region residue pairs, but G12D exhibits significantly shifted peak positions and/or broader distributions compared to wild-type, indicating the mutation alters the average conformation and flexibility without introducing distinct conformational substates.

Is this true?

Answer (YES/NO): NO